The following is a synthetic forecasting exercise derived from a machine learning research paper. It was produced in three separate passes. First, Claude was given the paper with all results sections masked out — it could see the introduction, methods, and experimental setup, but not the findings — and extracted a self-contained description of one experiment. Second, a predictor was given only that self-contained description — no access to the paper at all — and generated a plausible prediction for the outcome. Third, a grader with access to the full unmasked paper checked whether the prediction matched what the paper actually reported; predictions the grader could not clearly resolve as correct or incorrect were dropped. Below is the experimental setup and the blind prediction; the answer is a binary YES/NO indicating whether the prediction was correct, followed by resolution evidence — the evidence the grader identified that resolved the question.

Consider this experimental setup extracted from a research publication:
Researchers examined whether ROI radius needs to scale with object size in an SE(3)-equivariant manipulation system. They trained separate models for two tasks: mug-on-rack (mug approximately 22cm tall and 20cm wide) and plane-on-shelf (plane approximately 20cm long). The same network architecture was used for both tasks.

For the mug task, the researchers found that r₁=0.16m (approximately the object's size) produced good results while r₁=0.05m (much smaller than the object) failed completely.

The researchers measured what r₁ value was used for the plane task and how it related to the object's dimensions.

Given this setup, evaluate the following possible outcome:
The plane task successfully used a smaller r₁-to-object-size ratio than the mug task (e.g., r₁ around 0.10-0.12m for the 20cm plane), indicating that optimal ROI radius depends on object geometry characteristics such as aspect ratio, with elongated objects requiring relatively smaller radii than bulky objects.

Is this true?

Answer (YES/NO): NO